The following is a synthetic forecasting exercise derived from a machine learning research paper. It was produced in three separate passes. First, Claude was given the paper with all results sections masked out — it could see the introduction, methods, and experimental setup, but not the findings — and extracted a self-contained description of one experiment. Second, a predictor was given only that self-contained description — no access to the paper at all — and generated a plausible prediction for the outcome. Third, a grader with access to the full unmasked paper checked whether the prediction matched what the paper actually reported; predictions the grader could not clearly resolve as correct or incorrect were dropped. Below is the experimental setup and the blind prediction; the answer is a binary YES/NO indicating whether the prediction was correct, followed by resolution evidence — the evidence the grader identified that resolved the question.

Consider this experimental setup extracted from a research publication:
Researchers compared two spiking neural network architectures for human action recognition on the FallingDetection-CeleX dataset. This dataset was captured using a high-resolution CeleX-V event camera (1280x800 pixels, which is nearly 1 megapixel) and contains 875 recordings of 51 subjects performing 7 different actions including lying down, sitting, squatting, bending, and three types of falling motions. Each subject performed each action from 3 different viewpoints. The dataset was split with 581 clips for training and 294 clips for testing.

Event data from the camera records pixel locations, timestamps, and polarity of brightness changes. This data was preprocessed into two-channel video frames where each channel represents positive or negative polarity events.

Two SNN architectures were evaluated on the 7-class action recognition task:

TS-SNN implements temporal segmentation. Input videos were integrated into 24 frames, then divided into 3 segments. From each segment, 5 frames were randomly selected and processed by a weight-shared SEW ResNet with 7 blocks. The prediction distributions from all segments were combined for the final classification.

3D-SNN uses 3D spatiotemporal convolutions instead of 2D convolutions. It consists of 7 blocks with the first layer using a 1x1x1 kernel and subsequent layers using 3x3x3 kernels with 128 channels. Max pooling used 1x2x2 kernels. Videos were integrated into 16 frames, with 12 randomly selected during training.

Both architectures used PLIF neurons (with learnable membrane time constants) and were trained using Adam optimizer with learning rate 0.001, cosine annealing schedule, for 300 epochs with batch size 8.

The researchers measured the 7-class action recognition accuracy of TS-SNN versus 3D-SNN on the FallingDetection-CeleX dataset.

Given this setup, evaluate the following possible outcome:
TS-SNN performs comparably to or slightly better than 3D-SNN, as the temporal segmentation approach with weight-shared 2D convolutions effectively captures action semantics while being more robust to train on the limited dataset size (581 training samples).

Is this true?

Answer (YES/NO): NO